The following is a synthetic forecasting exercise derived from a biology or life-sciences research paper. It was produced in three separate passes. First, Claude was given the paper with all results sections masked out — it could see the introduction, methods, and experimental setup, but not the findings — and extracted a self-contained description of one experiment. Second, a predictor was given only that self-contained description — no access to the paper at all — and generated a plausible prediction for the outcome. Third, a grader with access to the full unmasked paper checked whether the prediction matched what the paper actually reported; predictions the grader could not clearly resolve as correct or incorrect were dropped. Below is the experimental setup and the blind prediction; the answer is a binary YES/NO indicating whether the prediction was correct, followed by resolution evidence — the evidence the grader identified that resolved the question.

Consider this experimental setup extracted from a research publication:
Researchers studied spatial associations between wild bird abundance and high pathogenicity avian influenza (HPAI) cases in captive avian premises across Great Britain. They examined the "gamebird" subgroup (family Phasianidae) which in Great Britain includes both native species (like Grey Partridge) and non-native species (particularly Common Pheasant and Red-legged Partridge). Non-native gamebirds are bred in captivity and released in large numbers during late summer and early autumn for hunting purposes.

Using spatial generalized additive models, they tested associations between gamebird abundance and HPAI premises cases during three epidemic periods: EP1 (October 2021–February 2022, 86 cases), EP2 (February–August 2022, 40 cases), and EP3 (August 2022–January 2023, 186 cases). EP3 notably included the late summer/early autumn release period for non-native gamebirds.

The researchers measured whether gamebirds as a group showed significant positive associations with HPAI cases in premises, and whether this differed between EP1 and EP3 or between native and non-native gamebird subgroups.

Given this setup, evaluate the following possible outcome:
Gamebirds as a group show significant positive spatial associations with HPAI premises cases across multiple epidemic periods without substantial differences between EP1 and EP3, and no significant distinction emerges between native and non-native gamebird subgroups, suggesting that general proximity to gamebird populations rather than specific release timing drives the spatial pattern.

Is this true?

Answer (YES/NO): NO